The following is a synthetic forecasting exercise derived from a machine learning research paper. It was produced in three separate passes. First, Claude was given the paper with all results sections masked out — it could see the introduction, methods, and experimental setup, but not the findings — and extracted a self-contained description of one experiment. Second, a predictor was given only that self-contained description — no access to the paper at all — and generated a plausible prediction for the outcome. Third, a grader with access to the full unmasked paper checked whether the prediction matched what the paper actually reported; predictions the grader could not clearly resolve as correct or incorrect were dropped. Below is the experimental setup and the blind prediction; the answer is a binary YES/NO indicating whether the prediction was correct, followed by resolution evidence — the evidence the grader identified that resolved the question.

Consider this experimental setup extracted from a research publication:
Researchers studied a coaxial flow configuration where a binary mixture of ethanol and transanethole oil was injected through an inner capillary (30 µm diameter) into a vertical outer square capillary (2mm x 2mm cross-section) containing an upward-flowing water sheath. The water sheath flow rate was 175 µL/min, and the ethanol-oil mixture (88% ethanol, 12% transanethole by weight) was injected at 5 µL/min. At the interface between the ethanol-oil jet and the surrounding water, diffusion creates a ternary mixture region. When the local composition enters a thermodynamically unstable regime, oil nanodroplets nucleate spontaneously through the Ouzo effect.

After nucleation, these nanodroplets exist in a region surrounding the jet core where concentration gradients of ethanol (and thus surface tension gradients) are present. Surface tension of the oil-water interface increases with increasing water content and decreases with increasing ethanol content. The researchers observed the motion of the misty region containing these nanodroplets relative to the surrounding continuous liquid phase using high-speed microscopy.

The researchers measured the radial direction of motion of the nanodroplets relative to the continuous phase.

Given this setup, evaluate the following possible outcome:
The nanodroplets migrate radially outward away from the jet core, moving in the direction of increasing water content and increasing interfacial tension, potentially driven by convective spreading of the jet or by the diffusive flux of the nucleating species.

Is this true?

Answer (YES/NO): NO